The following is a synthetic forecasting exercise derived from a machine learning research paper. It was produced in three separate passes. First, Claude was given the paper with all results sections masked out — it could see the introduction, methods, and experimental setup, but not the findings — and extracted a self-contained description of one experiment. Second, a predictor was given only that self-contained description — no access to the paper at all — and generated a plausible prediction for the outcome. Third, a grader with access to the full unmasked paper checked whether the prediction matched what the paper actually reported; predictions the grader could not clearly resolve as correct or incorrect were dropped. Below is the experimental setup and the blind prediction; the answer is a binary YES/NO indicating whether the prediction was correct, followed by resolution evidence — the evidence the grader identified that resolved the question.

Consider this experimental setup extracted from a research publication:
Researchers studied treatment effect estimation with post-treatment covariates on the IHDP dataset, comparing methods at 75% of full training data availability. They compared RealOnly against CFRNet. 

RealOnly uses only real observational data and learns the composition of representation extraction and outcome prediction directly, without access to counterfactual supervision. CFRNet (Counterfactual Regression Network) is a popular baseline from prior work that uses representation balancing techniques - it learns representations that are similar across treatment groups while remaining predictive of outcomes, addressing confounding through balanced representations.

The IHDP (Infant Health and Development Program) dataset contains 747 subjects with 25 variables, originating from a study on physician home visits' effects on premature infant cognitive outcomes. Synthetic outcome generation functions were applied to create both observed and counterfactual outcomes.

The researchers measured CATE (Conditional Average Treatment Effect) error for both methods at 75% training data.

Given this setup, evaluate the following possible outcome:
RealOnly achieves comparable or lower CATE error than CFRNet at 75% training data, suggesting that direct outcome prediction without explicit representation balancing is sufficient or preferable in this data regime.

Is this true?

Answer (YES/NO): YES